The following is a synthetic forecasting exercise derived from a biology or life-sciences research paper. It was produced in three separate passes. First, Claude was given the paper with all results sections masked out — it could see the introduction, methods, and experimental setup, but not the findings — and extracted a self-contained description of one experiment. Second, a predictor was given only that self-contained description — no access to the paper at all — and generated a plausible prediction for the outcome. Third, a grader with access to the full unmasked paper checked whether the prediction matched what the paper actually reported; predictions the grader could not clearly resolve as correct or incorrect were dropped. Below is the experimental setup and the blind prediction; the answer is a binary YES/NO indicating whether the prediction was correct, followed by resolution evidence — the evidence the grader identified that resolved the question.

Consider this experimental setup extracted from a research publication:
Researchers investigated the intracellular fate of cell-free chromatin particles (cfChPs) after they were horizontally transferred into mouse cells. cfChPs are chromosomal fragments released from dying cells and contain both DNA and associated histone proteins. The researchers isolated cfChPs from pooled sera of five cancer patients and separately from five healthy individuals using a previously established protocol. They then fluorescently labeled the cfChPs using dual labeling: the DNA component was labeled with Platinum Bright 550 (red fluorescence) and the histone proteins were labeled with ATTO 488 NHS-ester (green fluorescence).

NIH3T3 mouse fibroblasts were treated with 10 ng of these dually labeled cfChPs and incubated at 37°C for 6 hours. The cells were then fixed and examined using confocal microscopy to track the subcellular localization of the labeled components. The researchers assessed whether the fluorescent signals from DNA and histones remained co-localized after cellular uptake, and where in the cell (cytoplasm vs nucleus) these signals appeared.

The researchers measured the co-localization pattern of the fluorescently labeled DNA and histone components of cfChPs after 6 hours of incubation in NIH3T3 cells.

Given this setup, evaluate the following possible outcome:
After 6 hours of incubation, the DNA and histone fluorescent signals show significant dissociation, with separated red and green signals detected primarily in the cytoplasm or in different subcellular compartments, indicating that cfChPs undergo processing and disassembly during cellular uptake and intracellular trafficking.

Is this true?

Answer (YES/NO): NO